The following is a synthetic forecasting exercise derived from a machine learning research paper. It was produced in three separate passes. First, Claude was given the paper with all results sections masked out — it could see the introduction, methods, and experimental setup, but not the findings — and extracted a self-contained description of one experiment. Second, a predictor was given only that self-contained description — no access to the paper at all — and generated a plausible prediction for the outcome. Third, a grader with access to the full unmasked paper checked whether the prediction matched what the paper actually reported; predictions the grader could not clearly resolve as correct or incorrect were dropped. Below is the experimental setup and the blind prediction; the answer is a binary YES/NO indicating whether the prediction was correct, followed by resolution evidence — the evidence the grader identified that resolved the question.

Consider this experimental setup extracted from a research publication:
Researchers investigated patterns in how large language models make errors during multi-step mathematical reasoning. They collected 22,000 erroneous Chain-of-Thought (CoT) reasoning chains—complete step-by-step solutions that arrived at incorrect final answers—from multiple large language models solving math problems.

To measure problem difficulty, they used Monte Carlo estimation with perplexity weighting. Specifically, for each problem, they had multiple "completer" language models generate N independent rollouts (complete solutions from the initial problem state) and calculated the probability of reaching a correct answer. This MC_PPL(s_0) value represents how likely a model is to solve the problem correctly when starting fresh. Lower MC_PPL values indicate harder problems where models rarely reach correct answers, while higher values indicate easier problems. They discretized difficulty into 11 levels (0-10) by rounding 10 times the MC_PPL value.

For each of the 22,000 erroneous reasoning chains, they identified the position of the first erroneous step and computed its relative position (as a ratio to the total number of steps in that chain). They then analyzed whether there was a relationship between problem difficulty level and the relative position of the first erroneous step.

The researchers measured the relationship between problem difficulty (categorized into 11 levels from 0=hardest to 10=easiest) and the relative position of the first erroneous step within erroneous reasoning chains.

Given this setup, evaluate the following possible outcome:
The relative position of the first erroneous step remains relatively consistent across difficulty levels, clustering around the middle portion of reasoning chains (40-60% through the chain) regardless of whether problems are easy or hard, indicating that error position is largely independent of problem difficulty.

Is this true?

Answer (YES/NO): NO